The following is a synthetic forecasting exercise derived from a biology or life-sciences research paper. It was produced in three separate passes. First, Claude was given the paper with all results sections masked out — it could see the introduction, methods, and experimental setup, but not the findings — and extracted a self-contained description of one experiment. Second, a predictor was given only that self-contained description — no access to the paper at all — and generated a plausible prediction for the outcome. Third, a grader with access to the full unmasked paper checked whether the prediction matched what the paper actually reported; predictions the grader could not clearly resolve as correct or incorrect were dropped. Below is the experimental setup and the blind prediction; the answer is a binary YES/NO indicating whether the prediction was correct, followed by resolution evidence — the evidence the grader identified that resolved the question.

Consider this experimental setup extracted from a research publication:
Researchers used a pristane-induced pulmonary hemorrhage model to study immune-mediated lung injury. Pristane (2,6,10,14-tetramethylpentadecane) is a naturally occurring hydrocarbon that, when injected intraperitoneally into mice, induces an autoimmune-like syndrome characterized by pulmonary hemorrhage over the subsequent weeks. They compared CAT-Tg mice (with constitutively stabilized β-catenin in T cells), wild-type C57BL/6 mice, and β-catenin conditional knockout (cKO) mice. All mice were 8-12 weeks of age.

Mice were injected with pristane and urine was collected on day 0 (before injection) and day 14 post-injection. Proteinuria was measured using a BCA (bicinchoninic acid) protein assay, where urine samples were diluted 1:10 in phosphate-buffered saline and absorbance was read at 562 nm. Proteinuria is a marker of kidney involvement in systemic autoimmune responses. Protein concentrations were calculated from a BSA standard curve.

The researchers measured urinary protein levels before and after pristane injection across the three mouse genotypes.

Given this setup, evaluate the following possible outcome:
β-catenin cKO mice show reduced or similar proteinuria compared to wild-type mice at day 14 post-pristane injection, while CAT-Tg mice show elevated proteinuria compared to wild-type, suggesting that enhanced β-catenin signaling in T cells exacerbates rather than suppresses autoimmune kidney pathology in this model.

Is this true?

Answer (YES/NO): NO